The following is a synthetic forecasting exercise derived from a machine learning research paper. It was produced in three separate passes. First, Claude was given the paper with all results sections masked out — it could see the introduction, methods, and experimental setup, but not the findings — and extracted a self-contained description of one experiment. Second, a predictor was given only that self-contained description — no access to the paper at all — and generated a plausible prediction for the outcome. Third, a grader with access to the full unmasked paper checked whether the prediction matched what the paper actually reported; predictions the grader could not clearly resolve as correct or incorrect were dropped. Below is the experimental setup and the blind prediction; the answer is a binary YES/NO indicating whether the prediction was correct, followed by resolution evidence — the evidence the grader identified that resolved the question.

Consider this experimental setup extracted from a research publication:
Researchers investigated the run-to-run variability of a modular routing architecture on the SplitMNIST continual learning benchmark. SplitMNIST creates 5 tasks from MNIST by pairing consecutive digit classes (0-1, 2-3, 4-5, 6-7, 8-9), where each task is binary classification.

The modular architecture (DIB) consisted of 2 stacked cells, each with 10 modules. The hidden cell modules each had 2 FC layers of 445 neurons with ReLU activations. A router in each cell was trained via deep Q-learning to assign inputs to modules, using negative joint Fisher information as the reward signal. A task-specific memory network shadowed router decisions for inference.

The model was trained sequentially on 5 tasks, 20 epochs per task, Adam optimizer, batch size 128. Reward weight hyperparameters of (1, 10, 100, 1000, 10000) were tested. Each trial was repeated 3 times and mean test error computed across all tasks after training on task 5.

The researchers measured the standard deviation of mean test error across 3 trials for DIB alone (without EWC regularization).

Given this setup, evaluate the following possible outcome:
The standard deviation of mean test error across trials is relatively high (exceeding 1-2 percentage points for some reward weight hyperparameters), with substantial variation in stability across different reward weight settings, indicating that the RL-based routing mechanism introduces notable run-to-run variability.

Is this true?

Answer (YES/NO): YES